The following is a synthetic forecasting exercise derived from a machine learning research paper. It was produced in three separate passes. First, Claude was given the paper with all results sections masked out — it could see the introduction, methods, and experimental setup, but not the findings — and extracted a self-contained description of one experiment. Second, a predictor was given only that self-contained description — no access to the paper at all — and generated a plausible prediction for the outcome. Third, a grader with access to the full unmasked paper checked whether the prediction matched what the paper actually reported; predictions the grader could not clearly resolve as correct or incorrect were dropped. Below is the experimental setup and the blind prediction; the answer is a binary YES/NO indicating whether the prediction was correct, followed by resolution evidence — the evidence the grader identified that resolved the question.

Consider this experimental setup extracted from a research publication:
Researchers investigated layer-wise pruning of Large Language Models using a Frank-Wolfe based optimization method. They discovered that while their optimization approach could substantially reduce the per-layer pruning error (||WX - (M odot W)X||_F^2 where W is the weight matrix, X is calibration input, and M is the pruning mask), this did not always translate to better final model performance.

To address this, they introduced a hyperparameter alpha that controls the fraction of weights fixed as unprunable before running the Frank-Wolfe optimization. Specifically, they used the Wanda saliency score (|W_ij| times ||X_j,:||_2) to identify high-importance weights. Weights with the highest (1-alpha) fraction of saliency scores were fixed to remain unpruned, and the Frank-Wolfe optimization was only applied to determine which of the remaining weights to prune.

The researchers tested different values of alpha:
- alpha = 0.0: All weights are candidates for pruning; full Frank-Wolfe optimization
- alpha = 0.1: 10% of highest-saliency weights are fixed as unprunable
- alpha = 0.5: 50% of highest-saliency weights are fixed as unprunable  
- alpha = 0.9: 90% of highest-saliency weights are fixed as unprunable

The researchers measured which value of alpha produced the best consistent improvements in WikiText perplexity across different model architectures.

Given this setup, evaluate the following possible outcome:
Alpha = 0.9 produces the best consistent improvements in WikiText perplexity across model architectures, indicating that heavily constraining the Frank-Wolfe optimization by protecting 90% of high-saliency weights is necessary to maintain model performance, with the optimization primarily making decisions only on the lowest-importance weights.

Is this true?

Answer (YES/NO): YES